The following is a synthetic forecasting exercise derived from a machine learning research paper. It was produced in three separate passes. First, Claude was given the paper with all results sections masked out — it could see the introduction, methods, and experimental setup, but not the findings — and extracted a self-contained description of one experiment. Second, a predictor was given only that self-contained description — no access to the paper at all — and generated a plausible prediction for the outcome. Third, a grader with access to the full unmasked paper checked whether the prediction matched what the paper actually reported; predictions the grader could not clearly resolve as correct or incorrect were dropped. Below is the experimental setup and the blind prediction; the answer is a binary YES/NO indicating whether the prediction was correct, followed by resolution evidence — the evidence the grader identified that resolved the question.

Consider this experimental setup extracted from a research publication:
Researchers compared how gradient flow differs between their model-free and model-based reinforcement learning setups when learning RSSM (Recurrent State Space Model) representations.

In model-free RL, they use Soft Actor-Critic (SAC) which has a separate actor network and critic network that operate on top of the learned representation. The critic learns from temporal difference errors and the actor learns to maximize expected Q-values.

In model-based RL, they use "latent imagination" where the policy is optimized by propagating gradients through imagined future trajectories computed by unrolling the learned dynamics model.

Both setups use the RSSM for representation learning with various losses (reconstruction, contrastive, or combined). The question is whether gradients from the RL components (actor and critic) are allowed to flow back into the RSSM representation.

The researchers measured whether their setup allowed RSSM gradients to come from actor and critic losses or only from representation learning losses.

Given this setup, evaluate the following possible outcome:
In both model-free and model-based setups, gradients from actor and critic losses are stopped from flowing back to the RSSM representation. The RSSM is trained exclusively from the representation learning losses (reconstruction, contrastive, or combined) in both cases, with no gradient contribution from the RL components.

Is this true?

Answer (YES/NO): YES